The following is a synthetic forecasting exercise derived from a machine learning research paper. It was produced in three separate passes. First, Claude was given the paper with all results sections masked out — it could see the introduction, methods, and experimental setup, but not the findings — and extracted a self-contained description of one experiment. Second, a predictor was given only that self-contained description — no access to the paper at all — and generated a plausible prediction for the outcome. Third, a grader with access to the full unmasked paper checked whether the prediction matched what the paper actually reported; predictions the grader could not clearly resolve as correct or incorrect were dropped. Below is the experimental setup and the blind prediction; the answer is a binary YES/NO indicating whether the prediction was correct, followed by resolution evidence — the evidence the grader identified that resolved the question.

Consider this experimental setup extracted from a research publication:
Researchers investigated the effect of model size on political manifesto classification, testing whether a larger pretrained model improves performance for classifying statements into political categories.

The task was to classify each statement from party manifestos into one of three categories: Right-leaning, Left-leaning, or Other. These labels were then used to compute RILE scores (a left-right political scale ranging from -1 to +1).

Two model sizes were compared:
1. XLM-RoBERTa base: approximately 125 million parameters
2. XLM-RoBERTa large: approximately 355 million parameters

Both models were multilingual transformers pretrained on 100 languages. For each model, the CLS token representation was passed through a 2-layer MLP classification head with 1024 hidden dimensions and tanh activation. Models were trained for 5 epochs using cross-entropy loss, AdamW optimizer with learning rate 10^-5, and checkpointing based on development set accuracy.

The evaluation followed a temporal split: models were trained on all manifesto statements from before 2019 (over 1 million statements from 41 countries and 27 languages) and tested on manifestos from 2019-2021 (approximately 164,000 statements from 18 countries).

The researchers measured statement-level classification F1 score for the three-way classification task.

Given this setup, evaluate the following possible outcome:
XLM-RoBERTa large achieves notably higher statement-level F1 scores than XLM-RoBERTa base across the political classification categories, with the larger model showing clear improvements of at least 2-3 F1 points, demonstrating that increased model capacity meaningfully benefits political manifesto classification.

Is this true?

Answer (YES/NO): NO